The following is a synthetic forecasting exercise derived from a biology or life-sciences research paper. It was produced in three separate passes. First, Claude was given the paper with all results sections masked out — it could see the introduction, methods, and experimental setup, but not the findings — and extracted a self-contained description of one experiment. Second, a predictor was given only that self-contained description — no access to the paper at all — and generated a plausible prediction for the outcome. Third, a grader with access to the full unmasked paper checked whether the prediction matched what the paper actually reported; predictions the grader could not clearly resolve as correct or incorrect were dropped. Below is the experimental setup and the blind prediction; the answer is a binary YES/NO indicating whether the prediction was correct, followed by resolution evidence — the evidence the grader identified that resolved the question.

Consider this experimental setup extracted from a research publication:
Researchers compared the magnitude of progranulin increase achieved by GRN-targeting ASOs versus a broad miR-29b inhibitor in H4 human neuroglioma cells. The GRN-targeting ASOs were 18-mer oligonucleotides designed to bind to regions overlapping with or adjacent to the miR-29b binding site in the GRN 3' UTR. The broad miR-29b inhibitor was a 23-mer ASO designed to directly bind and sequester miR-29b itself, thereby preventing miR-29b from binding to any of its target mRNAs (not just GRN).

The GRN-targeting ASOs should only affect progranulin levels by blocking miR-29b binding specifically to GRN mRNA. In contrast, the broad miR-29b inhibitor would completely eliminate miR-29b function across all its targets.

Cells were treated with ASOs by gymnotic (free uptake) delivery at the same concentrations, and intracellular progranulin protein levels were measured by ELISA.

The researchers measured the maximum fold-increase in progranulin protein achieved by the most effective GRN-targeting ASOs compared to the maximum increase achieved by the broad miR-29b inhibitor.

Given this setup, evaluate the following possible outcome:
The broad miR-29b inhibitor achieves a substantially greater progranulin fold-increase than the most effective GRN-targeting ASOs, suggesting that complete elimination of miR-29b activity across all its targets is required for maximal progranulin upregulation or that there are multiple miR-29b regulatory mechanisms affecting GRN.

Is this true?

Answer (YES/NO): NO